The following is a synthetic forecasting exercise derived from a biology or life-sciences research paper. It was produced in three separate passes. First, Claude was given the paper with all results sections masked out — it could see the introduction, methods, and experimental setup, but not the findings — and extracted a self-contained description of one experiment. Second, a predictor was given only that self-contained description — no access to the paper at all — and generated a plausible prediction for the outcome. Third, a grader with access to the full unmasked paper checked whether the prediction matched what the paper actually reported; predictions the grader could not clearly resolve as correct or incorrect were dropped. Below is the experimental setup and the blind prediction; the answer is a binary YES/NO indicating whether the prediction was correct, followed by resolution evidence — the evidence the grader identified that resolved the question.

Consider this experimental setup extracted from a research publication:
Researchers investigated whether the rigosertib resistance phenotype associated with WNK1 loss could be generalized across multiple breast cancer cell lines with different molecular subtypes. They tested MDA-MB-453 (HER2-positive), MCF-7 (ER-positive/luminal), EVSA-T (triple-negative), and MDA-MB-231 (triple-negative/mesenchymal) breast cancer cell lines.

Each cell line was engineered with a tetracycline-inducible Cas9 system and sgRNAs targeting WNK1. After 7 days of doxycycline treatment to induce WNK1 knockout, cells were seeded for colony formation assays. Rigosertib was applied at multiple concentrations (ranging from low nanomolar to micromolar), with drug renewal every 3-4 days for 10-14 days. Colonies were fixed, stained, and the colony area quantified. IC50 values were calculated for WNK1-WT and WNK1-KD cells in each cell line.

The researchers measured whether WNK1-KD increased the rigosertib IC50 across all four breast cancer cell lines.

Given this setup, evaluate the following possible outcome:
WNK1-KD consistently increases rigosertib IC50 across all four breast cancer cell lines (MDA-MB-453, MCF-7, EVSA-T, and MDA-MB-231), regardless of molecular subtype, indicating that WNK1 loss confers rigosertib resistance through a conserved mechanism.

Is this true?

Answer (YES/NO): YES